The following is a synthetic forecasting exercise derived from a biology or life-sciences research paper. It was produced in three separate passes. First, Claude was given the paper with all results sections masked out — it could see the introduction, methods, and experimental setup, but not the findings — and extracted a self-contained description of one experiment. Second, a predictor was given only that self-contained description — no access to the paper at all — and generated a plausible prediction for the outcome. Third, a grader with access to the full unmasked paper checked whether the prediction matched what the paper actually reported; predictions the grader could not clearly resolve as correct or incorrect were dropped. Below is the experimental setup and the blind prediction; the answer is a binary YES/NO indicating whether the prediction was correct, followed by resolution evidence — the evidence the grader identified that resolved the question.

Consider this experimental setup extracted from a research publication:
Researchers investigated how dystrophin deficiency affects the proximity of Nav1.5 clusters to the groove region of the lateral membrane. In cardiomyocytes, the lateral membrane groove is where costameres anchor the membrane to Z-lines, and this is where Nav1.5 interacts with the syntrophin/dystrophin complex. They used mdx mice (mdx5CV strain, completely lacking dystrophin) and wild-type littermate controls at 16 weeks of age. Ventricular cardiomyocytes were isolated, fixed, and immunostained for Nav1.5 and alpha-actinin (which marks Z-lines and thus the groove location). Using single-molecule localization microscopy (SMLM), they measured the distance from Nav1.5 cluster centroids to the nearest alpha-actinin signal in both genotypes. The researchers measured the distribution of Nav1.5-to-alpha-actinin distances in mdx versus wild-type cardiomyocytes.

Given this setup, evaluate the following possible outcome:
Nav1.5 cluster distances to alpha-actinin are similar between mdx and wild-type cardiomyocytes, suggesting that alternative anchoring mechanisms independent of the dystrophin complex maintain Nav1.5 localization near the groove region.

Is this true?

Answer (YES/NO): NO